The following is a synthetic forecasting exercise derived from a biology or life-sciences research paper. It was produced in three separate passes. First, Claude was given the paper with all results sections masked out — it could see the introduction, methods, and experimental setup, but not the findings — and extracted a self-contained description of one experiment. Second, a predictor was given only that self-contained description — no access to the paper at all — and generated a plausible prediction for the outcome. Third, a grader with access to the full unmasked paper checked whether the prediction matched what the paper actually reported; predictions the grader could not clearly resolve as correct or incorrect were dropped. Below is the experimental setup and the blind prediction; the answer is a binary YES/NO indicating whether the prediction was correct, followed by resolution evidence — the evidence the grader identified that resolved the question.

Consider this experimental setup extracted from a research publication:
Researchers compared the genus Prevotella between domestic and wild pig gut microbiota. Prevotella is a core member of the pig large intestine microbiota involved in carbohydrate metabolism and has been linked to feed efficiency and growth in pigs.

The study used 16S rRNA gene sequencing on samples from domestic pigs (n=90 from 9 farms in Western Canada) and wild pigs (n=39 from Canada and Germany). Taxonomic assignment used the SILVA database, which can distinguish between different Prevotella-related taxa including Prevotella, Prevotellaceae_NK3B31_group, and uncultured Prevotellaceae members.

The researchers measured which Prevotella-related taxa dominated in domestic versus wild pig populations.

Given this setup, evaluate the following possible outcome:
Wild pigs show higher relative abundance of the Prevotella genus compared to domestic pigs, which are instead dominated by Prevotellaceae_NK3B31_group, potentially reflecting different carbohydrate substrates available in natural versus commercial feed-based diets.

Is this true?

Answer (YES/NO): NO